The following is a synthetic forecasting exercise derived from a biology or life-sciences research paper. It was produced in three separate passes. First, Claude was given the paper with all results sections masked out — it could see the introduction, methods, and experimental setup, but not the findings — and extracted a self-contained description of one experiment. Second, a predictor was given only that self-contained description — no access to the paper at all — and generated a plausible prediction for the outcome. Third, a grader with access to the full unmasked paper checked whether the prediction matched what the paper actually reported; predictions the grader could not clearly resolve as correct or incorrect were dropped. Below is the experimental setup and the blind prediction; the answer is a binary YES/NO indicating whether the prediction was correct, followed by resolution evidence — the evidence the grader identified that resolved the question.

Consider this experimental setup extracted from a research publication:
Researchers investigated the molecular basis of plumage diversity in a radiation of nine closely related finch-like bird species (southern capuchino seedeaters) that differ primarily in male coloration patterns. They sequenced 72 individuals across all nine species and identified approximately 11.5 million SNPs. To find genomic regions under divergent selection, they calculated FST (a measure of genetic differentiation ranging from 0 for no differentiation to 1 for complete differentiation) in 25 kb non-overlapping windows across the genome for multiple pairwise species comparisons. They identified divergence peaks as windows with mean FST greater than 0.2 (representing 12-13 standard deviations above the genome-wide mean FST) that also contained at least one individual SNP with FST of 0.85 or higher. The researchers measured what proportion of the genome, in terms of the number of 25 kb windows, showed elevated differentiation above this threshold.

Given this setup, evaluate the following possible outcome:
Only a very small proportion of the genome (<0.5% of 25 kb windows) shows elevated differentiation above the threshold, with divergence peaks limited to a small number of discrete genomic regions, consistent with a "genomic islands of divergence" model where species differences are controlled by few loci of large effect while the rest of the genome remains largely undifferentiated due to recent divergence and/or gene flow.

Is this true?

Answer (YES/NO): YES